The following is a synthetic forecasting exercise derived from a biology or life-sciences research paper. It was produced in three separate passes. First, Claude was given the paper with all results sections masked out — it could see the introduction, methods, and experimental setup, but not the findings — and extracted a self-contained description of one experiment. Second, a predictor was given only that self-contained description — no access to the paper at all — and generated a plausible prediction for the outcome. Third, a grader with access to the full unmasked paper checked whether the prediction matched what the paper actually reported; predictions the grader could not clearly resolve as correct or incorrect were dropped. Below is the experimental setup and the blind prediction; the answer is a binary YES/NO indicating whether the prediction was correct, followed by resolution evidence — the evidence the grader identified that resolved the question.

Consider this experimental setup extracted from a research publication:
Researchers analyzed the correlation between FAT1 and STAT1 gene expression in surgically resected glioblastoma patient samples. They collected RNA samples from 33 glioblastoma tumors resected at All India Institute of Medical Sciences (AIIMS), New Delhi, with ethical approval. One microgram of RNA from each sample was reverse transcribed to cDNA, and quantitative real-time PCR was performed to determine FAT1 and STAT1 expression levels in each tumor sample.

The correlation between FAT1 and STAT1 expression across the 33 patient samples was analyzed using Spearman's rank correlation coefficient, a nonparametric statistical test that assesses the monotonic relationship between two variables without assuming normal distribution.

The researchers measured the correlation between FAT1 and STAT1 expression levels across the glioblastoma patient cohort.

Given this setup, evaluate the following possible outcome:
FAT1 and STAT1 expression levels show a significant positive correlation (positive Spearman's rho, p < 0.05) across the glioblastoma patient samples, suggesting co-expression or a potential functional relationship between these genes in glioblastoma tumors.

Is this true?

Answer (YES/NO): YES